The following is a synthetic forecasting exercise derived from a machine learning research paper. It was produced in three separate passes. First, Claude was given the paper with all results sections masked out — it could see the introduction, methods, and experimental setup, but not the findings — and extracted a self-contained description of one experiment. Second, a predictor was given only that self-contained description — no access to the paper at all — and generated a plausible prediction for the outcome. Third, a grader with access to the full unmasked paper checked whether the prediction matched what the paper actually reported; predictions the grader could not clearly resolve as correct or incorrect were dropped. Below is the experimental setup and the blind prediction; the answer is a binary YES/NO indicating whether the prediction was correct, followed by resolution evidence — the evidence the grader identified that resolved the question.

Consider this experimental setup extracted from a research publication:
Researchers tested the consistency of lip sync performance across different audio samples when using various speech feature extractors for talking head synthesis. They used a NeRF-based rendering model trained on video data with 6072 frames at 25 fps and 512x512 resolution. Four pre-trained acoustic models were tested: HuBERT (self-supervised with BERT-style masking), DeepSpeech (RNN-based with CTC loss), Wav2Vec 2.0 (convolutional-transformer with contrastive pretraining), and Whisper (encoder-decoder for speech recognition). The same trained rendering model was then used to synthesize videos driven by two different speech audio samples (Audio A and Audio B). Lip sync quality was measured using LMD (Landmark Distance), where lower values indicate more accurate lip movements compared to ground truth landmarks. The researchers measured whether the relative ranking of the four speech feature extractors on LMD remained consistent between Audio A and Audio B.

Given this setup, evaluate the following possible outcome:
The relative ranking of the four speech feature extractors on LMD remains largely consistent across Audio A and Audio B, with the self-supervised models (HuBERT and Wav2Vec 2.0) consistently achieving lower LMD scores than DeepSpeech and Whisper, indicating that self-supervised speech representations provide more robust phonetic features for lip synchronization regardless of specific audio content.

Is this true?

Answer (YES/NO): NO